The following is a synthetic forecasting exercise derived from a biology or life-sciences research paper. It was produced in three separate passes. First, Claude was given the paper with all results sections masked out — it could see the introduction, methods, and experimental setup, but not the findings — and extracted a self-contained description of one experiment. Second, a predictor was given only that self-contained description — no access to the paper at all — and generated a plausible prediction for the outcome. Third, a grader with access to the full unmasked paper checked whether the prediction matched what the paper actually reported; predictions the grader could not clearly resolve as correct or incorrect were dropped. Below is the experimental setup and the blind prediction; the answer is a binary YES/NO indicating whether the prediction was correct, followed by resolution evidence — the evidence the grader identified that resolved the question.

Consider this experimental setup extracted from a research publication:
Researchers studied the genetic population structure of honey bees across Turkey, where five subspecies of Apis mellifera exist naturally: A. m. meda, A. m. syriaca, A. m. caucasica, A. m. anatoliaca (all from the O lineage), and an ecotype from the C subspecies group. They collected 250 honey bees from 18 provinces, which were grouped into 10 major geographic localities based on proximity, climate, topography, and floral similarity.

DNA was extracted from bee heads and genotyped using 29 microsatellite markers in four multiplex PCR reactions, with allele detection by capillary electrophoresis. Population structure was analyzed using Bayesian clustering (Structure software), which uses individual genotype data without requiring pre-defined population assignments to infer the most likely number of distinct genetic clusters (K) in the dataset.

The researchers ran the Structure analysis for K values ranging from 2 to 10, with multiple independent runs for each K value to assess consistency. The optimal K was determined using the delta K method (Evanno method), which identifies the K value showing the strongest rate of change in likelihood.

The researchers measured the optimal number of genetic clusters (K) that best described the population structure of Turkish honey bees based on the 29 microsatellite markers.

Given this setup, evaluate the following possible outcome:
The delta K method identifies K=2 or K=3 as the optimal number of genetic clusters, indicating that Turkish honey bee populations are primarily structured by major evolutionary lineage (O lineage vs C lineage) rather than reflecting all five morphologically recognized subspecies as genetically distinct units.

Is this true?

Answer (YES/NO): NO